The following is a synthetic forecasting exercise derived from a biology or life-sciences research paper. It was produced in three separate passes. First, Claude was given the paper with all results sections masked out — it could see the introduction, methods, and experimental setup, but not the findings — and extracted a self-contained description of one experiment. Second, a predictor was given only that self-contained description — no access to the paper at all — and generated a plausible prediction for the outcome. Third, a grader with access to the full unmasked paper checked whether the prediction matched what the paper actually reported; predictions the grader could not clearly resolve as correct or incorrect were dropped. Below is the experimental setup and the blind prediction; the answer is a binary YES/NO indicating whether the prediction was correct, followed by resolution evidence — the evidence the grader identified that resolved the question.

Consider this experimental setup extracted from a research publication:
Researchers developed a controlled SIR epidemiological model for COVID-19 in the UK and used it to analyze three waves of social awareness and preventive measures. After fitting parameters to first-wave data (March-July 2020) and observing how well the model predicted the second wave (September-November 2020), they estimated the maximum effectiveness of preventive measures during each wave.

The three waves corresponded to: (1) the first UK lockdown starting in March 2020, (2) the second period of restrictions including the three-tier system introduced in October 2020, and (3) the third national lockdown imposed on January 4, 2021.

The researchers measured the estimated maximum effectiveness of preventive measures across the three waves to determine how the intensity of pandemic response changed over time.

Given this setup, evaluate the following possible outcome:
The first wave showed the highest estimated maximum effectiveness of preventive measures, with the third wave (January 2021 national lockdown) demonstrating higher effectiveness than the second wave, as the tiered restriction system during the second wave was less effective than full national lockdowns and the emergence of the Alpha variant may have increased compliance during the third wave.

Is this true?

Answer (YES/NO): NO